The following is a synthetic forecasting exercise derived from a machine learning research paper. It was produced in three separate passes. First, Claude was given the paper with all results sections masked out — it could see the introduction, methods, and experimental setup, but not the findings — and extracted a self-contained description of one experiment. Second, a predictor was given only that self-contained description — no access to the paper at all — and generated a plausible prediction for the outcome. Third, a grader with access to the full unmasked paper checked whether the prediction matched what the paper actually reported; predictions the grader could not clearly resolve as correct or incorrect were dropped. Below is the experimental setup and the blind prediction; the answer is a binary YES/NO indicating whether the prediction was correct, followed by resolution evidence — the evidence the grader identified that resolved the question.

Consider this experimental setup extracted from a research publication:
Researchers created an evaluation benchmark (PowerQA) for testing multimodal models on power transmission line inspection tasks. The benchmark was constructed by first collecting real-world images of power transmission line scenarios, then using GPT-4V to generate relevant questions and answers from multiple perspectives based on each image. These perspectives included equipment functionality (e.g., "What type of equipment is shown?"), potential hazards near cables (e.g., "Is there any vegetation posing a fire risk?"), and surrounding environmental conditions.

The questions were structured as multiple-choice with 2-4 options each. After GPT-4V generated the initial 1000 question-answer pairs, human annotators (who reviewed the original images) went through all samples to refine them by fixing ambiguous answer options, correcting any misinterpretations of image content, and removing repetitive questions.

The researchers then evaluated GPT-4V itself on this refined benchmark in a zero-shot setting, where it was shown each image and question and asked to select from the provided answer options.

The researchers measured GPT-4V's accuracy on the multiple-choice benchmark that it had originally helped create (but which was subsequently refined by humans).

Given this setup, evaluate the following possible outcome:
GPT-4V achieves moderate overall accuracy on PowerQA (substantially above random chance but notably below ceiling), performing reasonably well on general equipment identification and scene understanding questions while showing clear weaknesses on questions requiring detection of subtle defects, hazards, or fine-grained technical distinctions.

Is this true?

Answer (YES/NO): NO